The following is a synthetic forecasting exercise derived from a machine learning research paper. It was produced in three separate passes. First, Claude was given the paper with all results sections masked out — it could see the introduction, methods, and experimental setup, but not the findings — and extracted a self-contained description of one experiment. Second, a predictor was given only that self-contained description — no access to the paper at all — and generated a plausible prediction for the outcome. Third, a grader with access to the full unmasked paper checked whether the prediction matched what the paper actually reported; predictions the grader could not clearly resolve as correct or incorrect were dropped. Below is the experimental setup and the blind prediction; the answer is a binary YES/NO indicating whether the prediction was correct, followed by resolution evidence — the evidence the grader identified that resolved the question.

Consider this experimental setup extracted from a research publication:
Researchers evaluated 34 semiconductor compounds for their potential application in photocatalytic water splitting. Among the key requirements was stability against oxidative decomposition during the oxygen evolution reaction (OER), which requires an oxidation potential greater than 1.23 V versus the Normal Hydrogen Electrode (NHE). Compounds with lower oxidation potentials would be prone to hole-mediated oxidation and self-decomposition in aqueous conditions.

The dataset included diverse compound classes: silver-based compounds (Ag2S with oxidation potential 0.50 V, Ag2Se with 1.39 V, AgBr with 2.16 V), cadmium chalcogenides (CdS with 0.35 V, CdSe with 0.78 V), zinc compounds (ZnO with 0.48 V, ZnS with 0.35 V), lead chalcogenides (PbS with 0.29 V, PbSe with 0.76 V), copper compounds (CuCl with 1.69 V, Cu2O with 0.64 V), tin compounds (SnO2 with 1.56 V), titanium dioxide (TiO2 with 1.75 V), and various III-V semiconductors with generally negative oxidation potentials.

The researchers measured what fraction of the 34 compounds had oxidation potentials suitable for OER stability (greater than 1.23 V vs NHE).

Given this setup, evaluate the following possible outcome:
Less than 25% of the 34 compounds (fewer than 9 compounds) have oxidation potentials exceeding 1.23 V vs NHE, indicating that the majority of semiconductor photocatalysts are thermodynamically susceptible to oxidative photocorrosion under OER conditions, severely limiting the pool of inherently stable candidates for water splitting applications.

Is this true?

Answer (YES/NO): YES